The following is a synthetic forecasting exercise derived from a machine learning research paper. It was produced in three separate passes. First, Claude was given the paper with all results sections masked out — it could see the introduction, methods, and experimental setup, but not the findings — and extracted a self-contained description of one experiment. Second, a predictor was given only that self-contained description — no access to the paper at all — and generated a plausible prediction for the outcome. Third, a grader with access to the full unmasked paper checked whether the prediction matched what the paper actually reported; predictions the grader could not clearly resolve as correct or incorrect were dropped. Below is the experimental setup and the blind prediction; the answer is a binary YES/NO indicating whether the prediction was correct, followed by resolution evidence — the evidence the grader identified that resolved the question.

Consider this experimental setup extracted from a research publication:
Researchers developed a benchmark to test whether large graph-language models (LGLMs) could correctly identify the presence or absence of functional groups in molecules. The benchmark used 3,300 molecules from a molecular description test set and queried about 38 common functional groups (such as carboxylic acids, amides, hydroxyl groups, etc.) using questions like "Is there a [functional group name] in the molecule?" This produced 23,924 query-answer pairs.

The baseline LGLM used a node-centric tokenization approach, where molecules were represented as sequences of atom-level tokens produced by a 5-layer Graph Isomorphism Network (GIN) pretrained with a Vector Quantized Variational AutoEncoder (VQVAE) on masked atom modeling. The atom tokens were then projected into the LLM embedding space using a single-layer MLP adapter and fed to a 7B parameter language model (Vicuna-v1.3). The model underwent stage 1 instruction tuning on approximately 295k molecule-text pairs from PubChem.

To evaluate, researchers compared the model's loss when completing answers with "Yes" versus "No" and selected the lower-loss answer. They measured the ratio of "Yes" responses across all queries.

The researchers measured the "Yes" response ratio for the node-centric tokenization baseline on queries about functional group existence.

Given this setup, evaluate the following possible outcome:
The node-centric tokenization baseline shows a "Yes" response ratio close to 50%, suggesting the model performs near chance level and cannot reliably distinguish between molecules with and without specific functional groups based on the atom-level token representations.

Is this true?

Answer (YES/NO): NO